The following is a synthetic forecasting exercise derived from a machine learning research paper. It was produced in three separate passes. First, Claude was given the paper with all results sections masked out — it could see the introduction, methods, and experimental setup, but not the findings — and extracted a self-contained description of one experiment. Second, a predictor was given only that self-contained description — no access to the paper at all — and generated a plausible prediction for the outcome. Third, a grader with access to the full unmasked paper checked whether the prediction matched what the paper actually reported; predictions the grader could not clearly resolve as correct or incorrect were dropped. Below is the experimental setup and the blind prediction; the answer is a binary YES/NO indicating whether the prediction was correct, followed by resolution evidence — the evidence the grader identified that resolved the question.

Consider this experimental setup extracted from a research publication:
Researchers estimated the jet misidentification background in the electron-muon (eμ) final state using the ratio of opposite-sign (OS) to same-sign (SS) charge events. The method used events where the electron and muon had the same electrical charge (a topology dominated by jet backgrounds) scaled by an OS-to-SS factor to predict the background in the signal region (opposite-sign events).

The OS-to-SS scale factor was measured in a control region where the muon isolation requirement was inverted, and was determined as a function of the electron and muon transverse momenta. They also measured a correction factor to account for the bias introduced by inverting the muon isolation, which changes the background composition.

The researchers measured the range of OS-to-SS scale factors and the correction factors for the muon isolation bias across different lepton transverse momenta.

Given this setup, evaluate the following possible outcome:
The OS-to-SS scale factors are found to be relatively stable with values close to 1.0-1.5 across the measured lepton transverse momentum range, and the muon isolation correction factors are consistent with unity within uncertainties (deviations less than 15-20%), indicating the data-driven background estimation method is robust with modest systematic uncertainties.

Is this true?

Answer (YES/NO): NO